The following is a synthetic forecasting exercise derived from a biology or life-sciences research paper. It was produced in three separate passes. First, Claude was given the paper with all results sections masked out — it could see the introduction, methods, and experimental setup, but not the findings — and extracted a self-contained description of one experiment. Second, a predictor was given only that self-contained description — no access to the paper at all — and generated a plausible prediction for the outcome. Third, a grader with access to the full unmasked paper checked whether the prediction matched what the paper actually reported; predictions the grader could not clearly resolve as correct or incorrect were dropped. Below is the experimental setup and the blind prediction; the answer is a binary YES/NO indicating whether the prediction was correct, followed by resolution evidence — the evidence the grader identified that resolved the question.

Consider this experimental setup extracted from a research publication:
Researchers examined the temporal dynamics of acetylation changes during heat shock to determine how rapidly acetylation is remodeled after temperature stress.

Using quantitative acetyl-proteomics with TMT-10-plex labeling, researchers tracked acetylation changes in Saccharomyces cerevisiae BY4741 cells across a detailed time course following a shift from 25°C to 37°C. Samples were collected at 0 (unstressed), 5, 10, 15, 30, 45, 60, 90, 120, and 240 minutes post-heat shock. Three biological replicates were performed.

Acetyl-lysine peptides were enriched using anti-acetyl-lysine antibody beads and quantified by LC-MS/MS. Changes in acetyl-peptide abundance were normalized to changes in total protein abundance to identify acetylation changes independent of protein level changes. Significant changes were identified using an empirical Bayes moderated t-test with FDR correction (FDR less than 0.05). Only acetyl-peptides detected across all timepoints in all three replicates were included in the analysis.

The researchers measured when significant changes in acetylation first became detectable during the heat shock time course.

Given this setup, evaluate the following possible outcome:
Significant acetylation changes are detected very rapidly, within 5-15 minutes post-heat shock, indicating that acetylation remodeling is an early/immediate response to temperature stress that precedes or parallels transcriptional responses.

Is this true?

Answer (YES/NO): NO